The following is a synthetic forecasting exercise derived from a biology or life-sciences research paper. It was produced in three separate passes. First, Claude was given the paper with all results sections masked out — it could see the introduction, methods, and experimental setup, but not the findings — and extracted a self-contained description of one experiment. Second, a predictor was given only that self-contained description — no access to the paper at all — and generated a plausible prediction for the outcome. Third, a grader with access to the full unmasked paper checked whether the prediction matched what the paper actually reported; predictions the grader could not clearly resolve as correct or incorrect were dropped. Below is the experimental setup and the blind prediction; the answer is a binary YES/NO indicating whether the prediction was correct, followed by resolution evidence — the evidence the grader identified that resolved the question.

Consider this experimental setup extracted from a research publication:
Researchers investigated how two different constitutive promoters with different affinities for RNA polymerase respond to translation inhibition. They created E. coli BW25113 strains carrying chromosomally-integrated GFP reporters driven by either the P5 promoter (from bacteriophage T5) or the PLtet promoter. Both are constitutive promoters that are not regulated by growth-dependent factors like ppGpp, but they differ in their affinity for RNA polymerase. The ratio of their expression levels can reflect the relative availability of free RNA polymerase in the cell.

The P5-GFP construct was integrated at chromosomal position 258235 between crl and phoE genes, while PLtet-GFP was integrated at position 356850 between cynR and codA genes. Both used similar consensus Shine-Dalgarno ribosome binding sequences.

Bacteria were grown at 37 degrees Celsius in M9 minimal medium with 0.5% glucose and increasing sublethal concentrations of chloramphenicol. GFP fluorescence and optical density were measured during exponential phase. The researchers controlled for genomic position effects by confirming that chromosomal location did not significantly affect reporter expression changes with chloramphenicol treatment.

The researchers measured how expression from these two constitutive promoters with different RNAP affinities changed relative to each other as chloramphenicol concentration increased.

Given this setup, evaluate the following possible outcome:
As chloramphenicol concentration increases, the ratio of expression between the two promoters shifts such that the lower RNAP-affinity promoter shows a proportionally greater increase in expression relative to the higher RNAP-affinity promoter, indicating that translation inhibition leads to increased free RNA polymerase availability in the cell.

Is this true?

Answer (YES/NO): NO